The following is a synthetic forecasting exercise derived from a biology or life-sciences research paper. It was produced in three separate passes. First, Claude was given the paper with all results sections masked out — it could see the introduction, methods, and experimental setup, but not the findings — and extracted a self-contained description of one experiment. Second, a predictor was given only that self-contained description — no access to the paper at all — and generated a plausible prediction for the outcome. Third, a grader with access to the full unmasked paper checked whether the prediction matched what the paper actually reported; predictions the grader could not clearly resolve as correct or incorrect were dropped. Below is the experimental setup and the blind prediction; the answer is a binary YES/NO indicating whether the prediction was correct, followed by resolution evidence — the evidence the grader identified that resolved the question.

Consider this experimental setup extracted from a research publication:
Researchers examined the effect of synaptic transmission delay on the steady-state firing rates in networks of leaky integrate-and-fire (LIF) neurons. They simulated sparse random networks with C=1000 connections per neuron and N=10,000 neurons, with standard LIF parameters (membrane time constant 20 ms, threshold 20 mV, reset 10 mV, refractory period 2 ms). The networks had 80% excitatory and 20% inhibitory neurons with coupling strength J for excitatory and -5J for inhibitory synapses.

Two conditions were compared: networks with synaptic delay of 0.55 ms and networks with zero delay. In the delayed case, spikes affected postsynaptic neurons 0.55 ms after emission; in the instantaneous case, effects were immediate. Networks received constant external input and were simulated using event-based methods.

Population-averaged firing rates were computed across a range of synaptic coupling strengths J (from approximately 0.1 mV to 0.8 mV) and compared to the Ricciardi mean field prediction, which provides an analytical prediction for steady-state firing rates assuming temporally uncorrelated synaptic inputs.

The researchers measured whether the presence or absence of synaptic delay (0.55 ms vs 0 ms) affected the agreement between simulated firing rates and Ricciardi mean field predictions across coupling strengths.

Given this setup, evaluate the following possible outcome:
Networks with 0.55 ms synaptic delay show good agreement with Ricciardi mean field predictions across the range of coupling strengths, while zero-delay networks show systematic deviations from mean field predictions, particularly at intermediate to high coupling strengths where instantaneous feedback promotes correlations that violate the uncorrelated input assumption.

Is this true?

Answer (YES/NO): NO